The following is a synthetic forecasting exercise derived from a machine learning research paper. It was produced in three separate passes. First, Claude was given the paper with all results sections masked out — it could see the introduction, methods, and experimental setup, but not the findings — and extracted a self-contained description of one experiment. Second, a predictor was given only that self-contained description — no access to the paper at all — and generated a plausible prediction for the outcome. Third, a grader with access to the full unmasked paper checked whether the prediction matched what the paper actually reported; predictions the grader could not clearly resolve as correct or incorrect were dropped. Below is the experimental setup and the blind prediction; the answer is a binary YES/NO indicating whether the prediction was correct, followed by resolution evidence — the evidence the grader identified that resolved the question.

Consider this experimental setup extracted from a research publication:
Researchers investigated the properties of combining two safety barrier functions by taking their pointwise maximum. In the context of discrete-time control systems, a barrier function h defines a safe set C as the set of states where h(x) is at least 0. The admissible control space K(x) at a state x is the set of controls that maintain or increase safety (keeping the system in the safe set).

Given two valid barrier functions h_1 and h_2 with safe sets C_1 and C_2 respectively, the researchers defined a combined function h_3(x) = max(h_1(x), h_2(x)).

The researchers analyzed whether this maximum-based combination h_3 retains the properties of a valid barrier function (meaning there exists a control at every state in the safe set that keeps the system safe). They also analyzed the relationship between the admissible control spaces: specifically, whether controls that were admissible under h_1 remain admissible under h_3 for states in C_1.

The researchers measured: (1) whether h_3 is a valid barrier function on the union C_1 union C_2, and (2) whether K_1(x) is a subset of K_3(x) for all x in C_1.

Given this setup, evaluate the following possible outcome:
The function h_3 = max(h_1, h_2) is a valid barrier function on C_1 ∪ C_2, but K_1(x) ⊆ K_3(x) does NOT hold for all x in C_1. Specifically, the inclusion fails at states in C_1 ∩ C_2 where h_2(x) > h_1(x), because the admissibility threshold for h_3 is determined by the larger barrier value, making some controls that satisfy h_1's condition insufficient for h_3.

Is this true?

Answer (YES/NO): NO